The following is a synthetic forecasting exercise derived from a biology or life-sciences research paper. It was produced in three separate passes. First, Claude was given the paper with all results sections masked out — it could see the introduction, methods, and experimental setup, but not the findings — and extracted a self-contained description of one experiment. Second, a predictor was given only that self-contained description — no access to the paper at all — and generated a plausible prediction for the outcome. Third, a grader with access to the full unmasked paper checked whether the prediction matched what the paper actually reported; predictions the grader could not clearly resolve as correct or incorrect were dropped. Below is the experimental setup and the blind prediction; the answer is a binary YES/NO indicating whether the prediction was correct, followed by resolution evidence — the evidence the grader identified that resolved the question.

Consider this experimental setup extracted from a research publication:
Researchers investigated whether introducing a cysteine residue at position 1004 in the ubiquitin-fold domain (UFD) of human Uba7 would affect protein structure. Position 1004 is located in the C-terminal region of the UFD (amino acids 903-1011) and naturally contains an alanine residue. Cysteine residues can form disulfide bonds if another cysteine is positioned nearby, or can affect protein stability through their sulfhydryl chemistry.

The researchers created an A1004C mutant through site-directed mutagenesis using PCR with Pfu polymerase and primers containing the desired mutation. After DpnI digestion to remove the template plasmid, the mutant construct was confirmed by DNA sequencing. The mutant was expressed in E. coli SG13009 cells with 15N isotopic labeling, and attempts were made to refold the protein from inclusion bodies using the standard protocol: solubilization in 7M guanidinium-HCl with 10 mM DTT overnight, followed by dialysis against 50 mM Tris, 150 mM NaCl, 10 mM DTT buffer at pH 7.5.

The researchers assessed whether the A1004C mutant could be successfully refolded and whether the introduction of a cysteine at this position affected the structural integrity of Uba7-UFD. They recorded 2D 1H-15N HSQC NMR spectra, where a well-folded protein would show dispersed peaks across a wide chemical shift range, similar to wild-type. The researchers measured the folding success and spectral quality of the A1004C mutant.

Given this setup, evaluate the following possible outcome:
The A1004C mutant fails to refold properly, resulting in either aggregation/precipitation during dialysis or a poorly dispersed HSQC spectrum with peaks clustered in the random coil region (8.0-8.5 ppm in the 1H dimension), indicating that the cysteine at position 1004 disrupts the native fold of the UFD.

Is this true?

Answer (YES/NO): NO